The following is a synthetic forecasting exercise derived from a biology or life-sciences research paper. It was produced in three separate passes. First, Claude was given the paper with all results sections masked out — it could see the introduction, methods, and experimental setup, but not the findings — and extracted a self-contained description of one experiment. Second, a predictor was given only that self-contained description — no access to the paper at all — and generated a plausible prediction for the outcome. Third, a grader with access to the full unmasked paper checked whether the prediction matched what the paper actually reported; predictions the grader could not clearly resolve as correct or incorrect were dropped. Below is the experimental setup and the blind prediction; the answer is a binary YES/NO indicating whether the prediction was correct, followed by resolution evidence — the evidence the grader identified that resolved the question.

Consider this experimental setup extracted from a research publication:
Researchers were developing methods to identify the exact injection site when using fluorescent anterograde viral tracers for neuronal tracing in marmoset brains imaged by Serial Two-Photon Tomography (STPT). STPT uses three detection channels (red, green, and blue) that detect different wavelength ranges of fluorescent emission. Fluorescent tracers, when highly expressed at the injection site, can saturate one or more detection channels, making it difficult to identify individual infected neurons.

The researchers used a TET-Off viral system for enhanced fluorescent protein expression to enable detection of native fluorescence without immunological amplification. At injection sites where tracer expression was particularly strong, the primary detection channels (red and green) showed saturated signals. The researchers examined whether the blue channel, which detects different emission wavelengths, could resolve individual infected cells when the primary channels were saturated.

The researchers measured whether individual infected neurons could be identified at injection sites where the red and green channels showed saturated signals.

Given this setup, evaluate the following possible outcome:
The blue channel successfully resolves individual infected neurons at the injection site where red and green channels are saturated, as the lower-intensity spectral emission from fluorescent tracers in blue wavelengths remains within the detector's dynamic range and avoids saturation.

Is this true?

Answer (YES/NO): YES